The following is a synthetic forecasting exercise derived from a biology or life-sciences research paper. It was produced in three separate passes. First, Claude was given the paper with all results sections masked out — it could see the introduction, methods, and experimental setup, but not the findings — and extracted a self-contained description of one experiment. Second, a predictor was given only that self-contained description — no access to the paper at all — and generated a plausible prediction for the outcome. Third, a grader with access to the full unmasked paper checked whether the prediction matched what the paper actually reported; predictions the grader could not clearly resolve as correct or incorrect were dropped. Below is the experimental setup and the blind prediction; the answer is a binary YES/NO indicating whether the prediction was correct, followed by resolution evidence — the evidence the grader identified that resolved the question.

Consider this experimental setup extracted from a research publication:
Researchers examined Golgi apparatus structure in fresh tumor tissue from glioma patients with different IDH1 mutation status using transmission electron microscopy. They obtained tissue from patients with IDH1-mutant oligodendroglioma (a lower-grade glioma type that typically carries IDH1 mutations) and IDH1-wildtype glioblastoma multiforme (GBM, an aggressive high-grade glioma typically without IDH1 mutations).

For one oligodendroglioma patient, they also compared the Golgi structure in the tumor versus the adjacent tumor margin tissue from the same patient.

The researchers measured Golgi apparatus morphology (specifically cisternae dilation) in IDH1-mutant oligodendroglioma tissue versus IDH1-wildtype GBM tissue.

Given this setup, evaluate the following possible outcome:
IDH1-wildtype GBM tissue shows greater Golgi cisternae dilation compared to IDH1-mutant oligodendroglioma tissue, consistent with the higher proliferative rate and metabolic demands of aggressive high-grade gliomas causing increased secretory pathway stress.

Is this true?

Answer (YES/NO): NO